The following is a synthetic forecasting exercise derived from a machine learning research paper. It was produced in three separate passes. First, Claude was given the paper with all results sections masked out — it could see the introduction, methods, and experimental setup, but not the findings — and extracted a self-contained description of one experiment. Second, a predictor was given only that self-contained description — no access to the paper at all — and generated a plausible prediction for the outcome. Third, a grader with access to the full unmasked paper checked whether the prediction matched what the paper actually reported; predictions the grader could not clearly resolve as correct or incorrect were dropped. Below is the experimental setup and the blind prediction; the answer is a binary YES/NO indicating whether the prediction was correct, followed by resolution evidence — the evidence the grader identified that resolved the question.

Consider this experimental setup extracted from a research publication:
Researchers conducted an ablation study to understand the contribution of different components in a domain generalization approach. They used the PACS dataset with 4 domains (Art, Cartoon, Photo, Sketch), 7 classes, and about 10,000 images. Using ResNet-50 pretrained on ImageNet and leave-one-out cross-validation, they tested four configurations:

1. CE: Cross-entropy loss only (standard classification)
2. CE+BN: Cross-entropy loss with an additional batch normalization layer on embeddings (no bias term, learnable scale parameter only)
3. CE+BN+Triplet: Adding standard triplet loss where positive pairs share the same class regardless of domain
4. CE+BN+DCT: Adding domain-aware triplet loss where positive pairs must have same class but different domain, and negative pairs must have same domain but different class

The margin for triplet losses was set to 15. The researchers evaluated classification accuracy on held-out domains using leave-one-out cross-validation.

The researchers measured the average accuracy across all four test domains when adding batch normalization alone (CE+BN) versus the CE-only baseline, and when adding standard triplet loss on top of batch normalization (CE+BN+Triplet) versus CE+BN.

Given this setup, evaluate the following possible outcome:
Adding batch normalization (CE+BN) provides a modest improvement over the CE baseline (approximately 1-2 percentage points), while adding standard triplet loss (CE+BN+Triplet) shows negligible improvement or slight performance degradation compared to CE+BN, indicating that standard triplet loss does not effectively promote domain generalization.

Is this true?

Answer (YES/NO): NO